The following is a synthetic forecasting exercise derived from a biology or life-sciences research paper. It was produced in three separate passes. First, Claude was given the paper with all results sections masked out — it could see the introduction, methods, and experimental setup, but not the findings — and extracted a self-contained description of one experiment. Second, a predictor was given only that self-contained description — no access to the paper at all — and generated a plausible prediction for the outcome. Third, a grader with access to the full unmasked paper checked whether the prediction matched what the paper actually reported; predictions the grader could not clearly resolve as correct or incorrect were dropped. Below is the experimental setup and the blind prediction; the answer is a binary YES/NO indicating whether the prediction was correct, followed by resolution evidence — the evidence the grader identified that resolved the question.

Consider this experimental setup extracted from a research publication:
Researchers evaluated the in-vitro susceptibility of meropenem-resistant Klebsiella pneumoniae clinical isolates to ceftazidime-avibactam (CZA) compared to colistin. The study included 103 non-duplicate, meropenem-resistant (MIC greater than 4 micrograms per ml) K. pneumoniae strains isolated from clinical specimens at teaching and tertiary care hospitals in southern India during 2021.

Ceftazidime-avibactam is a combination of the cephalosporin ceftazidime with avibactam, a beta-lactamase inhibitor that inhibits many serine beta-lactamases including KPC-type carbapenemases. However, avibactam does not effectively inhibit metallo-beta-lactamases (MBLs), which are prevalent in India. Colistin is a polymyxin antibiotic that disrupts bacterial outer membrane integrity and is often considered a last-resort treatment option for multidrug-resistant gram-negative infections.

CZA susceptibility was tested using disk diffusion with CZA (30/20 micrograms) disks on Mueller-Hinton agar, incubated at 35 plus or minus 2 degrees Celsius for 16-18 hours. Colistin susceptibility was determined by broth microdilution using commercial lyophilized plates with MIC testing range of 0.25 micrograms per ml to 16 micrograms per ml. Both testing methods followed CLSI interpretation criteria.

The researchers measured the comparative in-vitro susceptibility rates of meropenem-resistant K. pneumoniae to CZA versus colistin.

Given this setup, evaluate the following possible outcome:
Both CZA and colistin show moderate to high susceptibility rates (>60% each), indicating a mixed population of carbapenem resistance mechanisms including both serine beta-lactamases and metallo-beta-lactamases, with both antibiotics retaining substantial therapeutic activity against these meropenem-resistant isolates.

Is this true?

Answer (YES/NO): NO